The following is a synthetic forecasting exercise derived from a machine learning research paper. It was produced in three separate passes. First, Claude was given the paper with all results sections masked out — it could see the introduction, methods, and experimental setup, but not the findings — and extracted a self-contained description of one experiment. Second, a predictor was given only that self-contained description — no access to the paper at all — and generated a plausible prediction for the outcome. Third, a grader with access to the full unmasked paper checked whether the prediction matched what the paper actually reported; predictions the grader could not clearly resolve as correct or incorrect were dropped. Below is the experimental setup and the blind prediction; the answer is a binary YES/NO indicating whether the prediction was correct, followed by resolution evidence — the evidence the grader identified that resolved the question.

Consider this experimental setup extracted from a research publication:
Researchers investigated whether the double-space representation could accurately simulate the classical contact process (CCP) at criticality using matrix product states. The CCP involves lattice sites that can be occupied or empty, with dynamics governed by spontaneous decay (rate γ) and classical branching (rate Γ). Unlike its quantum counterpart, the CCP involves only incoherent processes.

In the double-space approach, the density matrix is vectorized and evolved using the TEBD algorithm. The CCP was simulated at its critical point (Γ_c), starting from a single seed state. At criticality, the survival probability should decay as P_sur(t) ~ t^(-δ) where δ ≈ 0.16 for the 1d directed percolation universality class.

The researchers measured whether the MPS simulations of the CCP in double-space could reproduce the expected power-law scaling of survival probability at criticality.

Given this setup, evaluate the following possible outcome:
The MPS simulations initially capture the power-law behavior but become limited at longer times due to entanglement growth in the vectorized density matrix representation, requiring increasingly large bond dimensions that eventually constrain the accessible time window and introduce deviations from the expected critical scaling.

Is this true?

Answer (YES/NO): NO